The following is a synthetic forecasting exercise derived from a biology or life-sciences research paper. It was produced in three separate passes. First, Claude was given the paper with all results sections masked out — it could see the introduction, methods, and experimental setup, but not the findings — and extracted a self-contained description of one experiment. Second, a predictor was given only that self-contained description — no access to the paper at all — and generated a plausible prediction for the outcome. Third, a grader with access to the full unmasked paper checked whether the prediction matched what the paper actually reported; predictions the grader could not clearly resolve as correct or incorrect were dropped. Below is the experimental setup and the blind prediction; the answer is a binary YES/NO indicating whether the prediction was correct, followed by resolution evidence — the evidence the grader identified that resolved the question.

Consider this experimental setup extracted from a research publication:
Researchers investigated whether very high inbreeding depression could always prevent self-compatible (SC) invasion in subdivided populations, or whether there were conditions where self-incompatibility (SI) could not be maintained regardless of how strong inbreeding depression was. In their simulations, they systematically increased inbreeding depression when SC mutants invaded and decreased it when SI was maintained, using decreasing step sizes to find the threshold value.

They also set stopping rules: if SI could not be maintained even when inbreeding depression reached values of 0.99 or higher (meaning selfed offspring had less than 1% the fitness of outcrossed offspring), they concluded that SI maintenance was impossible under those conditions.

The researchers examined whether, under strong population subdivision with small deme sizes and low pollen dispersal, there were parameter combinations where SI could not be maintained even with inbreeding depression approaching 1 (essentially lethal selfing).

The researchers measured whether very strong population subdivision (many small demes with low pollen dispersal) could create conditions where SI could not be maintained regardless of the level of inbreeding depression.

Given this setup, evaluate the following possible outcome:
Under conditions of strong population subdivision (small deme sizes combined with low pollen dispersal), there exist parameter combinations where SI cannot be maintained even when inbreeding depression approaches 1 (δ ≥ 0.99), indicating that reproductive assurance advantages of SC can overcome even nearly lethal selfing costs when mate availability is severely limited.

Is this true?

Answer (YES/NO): YES